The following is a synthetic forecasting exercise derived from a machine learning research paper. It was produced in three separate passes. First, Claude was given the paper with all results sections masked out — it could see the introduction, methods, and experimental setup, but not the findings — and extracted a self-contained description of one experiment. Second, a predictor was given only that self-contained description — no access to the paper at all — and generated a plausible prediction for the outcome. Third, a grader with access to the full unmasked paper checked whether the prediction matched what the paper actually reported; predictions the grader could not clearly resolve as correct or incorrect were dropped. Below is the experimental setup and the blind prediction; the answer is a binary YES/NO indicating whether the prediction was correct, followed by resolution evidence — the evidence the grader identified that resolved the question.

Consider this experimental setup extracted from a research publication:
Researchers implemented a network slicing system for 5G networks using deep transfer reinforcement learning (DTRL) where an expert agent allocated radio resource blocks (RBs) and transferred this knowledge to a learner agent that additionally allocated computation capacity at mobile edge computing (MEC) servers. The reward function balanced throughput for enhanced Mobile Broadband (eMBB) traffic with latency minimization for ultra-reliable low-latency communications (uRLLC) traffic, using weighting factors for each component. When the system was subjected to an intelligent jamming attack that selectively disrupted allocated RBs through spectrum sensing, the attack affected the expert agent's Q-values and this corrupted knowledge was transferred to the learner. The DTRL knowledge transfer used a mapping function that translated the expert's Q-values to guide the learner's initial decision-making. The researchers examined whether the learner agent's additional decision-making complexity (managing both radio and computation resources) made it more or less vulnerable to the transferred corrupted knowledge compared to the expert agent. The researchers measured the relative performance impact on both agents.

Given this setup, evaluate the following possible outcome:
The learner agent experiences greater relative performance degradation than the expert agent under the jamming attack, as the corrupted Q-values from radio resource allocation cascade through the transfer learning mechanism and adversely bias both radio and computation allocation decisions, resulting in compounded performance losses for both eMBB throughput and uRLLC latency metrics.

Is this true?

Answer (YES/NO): NO